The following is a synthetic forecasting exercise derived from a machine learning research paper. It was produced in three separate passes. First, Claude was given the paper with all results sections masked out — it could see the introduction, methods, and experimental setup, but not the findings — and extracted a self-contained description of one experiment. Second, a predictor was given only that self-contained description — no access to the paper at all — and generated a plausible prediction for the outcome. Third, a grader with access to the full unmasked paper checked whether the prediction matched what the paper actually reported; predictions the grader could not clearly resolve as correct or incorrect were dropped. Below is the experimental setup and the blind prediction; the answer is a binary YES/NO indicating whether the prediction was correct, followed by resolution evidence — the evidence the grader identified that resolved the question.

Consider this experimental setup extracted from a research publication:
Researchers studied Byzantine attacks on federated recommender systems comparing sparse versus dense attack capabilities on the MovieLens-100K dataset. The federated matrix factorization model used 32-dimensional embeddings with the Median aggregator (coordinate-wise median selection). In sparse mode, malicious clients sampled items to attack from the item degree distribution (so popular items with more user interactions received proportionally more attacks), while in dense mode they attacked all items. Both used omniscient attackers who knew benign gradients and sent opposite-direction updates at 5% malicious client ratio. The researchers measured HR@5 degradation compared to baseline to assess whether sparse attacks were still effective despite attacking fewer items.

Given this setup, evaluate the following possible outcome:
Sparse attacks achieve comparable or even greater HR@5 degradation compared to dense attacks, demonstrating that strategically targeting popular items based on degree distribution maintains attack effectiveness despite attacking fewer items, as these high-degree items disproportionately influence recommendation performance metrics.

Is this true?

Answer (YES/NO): NO